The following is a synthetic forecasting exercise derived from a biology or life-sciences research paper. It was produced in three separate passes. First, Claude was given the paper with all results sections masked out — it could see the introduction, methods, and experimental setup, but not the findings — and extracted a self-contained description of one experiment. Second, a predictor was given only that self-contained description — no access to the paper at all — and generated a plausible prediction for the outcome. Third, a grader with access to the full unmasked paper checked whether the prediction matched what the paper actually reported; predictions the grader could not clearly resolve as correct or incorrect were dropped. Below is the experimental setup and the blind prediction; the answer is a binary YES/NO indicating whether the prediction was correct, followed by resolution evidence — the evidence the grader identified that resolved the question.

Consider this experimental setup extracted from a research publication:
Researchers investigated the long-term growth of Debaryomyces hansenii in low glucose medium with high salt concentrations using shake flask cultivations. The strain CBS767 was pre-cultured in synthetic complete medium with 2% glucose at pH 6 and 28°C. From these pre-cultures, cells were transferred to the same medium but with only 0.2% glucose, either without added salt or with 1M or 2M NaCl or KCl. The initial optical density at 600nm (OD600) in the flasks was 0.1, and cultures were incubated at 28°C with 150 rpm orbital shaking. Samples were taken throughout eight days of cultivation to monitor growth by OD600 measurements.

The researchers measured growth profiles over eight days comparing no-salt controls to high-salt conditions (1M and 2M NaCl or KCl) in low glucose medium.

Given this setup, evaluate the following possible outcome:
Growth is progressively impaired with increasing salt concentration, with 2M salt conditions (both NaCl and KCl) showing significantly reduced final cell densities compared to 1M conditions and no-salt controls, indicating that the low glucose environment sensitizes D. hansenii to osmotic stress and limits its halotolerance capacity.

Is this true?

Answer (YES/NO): NO